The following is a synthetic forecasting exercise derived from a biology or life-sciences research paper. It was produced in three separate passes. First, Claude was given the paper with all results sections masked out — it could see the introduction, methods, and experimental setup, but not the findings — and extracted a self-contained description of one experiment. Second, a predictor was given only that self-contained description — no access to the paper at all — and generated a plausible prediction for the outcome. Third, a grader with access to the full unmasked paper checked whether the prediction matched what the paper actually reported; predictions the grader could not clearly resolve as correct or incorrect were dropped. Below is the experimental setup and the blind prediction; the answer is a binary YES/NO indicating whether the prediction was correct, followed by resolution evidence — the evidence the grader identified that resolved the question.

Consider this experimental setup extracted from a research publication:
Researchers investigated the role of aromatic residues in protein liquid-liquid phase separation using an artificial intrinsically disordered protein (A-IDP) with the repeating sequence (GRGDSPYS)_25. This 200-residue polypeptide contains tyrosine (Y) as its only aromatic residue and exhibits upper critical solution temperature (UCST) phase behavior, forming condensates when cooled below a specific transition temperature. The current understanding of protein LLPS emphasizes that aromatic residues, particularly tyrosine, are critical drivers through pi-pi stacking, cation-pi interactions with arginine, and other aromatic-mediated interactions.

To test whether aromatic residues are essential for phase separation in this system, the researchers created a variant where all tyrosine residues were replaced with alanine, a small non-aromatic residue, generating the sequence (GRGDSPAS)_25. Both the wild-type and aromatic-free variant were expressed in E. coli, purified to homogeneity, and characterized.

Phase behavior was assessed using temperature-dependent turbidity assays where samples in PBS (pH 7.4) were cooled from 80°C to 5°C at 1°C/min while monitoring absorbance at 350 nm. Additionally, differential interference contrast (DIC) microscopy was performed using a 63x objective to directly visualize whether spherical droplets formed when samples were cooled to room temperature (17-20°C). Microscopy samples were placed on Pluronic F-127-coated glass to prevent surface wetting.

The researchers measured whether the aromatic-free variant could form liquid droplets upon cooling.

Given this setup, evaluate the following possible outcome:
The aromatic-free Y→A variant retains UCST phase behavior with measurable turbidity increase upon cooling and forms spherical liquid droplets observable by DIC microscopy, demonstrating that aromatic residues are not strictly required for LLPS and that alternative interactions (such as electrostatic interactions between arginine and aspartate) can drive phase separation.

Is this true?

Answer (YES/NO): NO